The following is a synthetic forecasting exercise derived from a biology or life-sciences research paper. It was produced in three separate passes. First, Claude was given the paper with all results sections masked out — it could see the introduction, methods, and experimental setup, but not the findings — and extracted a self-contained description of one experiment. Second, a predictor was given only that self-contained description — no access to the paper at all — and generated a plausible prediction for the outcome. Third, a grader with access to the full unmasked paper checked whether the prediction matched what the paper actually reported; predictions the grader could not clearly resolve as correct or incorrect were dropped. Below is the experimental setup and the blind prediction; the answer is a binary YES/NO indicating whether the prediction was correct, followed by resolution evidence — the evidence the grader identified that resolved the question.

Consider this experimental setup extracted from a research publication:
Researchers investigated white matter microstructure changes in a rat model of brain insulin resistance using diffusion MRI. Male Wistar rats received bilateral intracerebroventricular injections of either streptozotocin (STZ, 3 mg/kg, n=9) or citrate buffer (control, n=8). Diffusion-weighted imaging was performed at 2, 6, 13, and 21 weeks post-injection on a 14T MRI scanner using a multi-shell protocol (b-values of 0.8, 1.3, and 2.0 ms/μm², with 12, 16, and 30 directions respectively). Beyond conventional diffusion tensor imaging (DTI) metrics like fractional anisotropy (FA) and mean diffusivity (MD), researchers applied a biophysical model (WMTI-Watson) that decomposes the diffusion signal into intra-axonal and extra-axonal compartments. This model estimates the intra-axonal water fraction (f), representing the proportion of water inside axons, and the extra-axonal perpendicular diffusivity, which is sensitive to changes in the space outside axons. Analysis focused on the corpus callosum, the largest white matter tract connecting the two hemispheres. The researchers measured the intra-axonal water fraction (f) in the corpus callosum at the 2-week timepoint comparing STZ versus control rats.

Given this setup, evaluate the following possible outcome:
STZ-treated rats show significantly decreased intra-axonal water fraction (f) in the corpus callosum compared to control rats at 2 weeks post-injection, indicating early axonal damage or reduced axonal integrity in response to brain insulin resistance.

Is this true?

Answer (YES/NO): YES